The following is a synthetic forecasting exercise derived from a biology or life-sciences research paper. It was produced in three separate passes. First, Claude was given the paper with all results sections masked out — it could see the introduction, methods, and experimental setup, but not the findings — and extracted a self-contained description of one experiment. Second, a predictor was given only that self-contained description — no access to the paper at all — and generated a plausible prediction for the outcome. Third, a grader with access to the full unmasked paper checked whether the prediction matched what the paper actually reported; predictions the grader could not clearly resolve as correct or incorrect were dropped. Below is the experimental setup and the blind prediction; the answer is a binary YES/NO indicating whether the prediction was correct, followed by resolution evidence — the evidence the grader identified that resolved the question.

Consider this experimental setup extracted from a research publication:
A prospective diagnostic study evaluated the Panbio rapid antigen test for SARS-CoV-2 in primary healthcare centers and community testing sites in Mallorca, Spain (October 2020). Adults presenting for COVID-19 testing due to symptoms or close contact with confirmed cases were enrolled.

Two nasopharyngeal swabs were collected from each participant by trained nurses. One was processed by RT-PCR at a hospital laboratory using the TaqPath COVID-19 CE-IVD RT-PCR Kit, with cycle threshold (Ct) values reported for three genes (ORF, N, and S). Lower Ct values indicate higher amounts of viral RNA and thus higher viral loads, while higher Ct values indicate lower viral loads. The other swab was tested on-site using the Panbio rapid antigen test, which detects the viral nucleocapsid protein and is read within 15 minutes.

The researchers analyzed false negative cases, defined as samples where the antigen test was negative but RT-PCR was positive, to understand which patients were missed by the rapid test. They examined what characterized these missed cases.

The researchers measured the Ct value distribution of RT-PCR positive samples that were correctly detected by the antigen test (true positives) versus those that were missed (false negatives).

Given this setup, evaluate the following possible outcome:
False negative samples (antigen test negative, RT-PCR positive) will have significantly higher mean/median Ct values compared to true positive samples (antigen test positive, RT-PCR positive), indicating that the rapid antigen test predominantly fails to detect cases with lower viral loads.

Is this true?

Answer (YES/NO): YES